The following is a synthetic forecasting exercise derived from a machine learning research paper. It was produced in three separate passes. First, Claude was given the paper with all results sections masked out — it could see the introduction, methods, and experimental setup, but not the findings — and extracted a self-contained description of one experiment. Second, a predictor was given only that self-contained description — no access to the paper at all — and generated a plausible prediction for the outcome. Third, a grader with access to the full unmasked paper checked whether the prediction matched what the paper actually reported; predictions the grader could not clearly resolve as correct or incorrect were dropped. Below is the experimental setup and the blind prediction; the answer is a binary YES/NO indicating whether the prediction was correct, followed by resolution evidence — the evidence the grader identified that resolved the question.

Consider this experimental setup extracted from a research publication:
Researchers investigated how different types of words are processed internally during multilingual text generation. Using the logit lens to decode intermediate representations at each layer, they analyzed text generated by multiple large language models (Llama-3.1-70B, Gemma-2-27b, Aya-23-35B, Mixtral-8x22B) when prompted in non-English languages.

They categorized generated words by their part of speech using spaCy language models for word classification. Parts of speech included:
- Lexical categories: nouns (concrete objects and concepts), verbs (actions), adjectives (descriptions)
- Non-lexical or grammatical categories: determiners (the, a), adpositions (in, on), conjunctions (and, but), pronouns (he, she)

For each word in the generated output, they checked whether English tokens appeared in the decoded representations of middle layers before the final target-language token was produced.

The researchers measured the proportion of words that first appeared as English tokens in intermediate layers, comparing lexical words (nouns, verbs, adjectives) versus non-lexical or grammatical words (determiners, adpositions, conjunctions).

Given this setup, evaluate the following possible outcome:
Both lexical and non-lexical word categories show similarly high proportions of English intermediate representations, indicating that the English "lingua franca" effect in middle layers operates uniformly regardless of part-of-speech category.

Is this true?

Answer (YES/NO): NO